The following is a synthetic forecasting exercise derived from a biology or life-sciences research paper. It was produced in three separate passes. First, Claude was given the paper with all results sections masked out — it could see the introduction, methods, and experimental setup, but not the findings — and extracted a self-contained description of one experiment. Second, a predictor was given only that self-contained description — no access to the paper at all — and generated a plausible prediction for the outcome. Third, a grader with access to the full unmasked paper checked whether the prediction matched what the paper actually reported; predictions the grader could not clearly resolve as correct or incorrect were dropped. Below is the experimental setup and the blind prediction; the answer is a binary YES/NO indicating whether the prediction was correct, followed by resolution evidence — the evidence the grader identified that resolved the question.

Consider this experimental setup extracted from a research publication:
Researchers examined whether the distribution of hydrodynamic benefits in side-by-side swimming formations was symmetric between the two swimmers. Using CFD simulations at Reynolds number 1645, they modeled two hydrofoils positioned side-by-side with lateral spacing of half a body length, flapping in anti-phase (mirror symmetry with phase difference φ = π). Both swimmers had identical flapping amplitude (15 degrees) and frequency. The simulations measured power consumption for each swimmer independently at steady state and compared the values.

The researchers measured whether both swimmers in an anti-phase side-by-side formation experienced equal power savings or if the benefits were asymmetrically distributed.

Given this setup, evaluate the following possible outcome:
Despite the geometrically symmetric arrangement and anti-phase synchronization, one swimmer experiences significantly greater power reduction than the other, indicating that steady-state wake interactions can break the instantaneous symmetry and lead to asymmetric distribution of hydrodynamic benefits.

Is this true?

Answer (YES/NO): NO